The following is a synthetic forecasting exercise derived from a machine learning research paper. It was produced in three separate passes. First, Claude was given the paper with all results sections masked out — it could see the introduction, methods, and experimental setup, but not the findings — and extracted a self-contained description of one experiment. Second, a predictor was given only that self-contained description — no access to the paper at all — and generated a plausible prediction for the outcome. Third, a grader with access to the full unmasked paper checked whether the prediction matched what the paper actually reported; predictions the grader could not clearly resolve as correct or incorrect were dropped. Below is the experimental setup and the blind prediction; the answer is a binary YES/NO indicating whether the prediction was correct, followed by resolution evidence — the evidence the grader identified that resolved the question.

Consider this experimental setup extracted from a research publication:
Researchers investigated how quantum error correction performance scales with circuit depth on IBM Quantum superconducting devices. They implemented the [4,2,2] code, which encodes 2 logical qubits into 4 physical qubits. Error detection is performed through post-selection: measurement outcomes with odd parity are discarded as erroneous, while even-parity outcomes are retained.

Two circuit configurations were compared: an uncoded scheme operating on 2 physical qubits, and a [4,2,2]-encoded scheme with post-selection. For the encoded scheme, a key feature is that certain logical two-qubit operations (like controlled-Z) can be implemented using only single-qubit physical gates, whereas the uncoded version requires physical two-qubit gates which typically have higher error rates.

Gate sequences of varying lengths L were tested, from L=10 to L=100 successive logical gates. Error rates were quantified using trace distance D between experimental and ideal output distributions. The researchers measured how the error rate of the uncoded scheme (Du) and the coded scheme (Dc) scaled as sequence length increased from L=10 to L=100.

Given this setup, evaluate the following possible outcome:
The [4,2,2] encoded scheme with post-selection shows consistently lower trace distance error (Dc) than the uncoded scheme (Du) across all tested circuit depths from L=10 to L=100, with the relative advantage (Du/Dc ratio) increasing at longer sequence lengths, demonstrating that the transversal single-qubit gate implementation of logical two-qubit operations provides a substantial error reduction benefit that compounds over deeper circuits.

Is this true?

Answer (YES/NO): NO